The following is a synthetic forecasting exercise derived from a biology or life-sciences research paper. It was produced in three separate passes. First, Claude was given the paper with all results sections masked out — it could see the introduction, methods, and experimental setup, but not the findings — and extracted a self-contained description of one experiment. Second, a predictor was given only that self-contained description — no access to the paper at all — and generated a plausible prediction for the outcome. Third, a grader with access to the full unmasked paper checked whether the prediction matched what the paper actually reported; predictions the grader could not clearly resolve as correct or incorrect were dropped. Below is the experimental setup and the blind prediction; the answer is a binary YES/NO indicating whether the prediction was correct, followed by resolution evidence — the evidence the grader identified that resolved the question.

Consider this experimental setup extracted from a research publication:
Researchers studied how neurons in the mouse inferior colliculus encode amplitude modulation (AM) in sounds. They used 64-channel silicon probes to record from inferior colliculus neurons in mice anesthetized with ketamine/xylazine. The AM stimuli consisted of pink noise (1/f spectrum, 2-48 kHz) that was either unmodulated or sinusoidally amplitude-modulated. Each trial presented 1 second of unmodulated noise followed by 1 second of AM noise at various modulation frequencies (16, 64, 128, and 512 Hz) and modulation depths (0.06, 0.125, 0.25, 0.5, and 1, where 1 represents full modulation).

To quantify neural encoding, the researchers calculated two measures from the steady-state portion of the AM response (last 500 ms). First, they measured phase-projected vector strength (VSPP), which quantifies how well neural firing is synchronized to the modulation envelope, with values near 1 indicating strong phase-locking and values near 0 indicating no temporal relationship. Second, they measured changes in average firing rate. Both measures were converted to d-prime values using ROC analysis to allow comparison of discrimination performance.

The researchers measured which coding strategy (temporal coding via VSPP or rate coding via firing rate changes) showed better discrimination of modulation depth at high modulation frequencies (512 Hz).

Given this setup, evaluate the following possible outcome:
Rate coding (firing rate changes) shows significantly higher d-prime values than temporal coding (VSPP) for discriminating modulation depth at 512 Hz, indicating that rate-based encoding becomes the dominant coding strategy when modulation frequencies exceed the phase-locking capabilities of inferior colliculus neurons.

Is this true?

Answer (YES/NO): YES